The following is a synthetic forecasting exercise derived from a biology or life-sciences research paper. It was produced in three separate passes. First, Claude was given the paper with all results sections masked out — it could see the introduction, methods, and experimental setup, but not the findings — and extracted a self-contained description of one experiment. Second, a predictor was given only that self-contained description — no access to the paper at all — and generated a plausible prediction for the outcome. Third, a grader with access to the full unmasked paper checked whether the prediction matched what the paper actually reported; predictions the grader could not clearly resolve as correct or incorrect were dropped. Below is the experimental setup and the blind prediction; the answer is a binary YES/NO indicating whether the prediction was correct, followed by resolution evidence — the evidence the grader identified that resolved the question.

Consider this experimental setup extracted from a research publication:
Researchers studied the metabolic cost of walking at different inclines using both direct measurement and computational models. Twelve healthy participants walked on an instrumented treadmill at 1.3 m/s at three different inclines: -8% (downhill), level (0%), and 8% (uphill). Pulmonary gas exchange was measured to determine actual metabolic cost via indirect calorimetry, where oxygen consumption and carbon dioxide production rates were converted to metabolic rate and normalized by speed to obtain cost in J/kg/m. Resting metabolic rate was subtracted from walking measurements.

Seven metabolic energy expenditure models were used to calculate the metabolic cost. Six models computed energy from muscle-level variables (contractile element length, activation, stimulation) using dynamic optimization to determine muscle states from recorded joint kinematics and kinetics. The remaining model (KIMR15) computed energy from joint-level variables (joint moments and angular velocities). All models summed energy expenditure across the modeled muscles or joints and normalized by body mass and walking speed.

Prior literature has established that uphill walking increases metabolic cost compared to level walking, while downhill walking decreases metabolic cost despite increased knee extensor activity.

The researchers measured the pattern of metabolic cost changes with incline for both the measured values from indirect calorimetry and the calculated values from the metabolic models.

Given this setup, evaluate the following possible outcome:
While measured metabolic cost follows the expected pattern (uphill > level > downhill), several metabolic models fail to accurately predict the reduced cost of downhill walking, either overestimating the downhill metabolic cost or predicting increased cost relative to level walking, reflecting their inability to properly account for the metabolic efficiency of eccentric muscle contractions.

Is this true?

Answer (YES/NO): NO